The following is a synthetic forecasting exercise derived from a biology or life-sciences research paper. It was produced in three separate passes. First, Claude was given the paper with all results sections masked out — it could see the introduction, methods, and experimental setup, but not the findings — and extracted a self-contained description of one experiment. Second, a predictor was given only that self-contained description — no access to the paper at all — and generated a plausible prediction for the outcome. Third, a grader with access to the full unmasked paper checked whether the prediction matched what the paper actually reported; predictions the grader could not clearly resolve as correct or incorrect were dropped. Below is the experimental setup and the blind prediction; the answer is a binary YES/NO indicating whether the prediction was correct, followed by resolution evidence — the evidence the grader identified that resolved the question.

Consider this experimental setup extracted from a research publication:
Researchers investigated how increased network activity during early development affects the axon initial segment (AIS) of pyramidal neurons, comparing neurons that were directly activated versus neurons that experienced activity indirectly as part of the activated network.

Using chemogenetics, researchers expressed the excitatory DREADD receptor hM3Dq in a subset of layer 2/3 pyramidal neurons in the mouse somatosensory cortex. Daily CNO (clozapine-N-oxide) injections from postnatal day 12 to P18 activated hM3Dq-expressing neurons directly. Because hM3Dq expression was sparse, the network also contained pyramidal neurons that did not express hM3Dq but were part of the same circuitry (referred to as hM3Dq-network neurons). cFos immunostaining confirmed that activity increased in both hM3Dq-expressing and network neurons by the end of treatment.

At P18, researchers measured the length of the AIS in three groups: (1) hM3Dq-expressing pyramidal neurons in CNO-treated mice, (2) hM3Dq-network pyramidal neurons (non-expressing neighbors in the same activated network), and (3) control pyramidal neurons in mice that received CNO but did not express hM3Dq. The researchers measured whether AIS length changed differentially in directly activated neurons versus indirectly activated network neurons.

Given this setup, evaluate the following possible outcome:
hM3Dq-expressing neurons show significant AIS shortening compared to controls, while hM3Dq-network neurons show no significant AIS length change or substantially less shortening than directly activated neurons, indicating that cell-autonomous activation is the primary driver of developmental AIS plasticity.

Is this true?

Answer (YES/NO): YES